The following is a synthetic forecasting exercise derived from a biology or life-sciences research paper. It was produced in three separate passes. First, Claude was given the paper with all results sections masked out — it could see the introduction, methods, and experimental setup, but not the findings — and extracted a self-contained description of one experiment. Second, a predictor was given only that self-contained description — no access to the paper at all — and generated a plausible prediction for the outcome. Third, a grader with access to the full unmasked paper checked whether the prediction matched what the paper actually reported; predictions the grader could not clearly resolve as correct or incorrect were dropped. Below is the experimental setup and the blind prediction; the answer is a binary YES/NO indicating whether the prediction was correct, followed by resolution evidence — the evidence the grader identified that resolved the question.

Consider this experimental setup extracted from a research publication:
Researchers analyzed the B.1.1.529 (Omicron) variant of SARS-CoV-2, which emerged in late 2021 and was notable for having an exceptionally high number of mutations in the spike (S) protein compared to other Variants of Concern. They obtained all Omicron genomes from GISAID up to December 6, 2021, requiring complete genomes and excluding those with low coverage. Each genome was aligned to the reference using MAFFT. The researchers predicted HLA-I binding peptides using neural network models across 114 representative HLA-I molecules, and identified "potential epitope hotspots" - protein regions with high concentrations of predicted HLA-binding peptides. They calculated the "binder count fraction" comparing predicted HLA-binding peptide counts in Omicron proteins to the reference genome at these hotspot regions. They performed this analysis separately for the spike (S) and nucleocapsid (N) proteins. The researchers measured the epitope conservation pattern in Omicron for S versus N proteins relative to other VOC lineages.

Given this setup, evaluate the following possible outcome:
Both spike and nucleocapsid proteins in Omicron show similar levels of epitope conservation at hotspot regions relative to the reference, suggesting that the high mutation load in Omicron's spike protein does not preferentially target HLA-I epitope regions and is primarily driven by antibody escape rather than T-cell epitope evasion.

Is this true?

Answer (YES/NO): NO